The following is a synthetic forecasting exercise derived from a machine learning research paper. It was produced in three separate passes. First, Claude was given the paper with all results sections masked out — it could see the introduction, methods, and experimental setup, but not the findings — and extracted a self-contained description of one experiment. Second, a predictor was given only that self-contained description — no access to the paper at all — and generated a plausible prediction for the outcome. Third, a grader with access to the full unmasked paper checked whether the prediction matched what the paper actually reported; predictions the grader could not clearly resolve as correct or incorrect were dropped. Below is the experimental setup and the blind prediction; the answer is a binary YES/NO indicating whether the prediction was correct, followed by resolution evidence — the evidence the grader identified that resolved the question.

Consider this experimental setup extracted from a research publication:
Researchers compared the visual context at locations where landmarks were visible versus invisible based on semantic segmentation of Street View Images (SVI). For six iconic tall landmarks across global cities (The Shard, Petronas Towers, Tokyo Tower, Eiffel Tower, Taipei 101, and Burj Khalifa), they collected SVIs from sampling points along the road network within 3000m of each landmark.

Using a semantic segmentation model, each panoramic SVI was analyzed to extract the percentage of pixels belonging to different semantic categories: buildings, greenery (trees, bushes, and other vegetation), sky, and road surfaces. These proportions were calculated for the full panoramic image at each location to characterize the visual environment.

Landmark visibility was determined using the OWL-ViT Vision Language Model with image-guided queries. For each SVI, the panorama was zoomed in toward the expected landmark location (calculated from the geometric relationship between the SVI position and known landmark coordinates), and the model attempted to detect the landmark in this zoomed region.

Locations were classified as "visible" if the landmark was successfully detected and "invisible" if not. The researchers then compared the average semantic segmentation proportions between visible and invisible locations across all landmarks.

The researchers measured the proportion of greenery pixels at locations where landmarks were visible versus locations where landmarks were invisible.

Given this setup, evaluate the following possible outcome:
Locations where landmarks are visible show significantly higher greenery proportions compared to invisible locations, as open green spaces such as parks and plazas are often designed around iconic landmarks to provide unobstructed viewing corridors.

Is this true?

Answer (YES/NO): NO